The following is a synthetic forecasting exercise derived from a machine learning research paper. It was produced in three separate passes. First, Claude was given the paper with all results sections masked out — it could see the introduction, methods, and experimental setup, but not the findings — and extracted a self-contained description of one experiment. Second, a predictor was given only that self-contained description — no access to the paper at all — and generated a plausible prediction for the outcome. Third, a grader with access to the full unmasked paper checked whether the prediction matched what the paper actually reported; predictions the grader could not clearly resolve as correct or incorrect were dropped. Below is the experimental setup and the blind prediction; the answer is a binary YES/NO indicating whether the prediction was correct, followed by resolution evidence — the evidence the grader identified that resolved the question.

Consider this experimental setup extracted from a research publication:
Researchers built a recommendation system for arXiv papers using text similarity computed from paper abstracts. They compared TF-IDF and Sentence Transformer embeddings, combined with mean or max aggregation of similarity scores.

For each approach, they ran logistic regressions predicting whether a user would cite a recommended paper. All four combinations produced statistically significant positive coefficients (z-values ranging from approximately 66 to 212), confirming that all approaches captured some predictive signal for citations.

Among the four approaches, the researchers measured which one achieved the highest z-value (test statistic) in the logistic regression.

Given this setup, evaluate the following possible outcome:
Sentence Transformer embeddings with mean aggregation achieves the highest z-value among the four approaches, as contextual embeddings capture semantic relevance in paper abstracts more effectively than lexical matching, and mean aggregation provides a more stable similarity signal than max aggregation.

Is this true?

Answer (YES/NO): NO